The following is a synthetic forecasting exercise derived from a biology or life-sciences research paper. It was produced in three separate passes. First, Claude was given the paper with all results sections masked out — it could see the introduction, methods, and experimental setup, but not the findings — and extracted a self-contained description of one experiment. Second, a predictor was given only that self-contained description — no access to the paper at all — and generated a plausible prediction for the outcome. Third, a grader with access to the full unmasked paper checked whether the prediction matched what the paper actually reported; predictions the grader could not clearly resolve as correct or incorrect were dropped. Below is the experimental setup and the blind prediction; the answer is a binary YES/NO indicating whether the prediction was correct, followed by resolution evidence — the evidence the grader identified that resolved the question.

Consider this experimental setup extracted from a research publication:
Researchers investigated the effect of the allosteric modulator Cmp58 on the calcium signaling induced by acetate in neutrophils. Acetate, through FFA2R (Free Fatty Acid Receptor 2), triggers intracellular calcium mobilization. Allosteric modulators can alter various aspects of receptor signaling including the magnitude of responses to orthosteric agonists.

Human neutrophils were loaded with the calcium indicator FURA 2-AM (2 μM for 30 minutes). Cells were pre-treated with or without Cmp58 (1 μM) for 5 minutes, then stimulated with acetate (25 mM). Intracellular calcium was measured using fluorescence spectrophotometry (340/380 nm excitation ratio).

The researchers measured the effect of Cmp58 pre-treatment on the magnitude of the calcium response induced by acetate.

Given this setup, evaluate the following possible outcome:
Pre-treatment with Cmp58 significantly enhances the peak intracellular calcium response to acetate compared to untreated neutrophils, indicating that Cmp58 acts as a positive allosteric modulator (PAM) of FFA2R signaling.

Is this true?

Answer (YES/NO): YES